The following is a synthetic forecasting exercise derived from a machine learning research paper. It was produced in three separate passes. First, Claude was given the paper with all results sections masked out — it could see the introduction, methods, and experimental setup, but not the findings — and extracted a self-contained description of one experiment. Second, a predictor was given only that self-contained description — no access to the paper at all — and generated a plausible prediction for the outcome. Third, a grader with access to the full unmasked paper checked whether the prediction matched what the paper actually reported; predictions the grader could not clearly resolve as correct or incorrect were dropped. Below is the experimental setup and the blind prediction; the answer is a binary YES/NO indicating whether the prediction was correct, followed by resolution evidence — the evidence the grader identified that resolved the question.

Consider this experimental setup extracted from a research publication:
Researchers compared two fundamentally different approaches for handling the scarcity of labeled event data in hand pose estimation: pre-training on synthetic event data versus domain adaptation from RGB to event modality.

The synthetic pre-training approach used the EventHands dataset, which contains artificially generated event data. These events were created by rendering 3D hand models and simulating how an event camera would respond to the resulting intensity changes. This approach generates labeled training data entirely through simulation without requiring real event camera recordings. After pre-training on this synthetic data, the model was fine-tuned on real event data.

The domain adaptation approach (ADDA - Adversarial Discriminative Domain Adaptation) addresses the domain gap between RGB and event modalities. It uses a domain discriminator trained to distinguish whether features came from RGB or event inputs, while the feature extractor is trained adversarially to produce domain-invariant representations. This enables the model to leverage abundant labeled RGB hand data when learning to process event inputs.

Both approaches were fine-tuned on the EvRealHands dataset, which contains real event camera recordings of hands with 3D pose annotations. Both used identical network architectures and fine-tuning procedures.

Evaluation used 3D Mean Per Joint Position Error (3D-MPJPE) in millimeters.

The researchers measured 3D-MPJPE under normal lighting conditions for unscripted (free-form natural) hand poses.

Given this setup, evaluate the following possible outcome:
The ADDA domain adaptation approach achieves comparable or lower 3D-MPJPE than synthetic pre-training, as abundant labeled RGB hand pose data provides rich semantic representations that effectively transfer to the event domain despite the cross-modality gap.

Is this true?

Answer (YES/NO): YES